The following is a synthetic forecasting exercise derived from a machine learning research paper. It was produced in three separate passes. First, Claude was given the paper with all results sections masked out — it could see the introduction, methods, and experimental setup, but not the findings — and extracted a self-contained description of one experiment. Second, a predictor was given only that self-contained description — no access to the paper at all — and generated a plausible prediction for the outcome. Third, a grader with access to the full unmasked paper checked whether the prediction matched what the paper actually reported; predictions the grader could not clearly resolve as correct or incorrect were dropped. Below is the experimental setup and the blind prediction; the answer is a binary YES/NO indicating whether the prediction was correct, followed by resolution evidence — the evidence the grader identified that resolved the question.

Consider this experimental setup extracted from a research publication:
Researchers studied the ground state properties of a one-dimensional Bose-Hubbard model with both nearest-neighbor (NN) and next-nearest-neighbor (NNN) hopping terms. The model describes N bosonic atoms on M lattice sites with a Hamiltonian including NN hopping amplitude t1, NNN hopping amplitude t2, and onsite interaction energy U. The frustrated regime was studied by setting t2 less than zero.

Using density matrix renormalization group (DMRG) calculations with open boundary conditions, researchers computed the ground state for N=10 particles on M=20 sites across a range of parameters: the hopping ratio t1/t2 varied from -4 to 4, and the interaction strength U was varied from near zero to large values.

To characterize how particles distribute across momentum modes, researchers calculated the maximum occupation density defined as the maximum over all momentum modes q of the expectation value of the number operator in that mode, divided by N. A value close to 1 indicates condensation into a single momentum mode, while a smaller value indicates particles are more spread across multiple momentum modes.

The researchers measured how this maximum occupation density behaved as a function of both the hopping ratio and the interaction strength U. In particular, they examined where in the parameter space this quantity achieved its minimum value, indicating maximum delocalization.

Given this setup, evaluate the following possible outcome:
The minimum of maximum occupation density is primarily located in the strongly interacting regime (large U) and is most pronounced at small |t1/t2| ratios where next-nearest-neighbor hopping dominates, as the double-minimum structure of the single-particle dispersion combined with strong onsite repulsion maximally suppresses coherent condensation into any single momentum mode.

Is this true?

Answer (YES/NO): NO